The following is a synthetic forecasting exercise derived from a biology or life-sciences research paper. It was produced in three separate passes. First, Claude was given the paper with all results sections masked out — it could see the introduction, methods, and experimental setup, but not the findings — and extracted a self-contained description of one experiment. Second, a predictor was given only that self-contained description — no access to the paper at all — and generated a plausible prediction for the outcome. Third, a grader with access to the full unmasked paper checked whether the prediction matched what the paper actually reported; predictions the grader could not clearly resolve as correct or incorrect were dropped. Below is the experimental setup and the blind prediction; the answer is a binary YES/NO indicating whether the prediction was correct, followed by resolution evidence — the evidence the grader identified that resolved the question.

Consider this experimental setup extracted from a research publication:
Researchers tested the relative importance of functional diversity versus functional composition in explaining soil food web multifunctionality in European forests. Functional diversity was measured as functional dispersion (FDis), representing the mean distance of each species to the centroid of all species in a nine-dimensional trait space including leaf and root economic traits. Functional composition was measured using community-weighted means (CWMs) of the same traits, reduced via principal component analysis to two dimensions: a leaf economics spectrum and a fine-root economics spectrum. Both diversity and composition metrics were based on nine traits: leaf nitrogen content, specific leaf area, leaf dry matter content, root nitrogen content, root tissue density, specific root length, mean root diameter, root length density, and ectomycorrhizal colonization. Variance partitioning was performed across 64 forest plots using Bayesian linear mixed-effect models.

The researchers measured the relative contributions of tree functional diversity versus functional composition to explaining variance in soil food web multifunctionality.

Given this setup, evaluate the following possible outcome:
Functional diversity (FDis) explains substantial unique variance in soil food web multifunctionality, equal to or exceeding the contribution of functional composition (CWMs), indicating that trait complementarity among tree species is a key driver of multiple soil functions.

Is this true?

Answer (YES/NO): NO